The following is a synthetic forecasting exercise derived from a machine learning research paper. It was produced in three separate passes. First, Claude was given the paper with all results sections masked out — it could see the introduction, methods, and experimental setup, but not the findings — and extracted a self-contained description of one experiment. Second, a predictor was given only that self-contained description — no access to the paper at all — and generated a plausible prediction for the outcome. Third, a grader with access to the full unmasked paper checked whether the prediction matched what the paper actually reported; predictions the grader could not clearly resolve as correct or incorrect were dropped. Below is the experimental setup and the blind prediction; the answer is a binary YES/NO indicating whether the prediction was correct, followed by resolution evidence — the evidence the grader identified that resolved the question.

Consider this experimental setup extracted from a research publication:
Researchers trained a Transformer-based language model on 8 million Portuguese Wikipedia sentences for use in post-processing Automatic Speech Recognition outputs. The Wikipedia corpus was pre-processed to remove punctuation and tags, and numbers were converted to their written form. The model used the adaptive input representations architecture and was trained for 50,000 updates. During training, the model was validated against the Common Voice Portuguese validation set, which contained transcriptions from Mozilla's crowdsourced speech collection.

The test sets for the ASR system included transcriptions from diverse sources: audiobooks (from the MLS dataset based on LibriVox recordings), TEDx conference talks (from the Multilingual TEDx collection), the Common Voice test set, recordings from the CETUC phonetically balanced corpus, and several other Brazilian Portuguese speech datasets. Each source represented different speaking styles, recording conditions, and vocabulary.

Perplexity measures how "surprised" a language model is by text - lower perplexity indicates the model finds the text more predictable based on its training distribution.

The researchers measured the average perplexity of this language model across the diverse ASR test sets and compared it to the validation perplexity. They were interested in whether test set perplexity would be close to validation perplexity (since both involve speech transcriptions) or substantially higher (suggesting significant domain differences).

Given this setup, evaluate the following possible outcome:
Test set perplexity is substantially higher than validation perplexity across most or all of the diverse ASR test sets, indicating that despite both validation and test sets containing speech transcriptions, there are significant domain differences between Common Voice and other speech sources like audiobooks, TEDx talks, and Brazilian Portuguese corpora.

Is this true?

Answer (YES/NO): YES